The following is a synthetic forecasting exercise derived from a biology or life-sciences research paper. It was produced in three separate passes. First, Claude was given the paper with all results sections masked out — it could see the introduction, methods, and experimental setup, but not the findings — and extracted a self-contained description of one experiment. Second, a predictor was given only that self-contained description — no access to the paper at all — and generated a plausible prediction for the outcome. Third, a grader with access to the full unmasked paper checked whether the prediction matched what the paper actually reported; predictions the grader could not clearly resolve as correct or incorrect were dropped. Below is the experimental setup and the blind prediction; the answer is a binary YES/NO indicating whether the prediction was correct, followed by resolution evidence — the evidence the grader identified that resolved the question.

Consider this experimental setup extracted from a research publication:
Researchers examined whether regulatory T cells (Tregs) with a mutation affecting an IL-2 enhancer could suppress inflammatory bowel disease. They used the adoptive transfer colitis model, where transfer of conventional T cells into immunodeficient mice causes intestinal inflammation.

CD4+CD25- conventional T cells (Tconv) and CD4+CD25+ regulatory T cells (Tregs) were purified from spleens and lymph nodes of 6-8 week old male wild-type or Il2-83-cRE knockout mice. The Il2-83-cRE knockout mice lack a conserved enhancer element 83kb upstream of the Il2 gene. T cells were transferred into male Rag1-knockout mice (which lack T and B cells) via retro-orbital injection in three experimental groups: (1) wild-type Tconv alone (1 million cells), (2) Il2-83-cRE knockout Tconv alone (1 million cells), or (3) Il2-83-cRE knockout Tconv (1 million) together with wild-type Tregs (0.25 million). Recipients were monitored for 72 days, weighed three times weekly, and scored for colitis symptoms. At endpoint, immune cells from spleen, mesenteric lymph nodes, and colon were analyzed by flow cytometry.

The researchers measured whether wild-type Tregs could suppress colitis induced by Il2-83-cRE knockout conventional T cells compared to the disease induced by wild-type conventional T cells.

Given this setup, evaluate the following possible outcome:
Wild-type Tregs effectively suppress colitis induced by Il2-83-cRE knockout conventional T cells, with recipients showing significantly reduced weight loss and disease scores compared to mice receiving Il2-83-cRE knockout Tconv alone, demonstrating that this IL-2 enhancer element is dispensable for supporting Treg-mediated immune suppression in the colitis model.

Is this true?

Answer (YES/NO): YES